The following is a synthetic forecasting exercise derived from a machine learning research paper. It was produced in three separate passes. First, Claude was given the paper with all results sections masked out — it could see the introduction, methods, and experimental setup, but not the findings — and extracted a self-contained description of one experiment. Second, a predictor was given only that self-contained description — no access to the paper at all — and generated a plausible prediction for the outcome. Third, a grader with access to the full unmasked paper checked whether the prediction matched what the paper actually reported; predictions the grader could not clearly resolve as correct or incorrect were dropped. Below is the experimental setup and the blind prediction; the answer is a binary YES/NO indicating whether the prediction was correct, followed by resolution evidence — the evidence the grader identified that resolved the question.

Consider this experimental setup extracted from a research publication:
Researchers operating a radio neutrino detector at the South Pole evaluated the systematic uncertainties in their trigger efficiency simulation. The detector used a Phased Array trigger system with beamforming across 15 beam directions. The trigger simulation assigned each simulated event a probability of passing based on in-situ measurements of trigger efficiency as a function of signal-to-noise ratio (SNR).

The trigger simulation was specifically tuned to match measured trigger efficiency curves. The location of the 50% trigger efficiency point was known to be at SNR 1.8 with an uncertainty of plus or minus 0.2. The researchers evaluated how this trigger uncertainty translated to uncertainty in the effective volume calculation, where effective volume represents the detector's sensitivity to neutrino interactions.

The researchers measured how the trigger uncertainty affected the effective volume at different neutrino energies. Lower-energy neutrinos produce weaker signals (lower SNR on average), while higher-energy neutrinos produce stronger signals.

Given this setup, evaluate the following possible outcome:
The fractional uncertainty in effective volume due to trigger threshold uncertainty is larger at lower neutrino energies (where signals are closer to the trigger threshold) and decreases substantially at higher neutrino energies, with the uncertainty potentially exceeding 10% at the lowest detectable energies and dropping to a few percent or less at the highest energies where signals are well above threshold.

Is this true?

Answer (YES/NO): NO